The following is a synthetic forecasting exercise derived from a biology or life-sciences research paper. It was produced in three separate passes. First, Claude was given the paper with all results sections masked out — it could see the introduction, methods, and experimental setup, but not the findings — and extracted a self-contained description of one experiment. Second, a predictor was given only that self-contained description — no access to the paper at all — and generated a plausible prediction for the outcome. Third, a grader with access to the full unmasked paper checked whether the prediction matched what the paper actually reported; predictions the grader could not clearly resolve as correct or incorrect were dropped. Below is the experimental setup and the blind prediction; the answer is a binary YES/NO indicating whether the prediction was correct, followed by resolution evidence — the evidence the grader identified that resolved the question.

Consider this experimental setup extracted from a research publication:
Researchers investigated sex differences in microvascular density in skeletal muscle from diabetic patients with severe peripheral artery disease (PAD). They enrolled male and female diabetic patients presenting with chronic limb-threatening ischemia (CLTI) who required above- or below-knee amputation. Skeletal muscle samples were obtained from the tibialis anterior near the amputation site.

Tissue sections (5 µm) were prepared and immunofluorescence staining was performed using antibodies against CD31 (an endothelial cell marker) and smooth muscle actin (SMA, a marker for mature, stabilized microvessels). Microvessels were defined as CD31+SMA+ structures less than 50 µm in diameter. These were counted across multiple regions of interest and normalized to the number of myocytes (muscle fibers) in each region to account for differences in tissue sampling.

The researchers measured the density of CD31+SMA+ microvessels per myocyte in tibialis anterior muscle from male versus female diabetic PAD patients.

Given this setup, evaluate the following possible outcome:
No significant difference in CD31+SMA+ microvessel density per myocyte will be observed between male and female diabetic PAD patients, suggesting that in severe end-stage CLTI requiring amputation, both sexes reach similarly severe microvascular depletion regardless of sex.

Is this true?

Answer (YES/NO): NO